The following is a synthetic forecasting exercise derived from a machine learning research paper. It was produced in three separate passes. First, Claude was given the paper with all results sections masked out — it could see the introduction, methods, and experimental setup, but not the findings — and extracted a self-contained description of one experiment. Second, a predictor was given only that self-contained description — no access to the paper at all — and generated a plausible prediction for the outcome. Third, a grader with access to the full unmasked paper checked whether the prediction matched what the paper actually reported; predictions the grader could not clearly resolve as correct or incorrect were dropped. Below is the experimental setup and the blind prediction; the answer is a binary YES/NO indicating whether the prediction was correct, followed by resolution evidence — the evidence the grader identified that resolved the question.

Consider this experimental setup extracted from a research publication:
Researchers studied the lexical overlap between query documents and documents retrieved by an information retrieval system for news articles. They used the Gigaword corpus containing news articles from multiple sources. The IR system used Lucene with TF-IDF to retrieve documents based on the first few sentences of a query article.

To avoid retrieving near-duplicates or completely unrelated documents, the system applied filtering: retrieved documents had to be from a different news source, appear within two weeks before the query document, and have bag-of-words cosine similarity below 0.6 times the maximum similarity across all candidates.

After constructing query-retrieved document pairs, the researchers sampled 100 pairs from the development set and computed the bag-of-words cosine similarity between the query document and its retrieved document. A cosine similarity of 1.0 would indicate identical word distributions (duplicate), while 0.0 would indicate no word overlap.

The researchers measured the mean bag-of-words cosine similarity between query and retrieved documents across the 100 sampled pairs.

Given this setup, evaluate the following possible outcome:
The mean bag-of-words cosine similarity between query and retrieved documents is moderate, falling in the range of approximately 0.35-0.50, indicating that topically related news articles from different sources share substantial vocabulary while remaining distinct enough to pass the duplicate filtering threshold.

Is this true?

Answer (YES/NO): NO